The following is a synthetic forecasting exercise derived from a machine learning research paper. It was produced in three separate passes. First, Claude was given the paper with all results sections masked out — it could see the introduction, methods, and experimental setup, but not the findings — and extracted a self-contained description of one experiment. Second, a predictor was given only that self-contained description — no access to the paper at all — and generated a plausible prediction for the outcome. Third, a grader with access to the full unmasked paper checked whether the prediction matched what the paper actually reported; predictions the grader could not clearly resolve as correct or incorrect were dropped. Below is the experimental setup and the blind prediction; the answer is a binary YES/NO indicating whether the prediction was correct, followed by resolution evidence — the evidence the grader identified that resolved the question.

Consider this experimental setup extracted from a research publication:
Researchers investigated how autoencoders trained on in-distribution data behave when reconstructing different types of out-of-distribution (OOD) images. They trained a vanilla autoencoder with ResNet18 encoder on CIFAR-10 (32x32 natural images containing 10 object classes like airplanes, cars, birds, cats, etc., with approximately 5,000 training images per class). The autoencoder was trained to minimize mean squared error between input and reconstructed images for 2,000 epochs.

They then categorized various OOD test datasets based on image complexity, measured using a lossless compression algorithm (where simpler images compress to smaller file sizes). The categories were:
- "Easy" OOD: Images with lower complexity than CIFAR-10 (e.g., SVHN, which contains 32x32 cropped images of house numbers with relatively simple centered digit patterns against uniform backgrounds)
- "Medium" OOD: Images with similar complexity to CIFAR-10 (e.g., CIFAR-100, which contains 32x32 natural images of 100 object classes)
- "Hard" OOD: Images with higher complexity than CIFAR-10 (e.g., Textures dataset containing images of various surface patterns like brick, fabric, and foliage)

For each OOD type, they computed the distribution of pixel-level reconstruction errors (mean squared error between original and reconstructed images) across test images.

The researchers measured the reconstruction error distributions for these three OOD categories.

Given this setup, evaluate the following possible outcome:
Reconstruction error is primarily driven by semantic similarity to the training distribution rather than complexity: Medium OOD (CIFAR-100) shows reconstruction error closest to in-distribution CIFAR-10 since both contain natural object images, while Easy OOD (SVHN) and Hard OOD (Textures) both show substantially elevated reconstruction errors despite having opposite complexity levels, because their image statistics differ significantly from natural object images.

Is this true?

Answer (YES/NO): NO